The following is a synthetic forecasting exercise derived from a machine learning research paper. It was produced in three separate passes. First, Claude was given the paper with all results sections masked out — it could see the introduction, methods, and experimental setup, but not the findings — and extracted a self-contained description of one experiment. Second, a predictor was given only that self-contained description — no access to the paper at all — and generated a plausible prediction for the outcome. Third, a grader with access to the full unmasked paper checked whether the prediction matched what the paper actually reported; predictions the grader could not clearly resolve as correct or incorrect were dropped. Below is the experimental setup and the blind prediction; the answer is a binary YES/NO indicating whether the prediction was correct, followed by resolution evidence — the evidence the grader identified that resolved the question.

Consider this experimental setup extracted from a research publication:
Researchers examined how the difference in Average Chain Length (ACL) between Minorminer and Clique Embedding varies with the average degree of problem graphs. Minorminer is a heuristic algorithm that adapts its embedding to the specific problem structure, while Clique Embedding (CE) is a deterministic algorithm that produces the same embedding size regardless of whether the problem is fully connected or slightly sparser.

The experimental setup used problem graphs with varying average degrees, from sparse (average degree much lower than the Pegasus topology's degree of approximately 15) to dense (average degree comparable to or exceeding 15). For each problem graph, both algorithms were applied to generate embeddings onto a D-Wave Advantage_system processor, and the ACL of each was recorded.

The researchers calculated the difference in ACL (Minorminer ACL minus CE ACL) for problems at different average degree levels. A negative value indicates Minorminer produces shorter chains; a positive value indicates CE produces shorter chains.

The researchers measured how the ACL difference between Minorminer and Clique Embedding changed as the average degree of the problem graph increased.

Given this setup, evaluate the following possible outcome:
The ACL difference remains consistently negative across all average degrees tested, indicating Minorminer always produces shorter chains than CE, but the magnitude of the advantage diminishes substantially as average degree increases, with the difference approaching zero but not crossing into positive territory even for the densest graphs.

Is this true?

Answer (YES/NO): NO